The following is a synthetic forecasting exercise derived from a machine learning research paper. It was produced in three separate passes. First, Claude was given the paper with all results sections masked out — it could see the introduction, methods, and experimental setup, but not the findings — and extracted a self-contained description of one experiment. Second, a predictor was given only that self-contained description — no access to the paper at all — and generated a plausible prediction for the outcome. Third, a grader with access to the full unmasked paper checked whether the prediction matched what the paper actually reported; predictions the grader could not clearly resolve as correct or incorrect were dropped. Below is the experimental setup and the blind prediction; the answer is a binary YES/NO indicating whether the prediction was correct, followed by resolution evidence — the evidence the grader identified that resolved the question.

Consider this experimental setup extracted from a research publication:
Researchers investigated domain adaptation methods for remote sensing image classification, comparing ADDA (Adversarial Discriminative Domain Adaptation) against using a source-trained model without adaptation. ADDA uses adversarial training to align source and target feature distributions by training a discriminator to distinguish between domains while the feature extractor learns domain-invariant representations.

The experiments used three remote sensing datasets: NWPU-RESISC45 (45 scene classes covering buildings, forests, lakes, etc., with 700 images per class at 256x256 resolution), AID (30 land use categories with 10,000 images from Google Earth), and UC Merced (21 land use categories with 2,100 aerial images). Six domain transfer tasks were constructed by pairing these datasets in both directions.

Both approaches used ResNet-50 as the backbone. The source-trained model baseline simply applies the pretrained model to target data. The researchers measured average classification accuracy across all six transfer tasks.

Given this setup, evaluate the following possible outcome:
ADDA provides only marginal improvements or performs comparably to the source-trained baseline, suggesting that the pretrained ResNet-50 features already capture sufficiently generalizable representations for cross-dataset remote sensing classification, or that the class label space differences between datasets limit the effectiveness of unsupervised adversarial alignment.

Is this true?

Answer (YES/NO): NO